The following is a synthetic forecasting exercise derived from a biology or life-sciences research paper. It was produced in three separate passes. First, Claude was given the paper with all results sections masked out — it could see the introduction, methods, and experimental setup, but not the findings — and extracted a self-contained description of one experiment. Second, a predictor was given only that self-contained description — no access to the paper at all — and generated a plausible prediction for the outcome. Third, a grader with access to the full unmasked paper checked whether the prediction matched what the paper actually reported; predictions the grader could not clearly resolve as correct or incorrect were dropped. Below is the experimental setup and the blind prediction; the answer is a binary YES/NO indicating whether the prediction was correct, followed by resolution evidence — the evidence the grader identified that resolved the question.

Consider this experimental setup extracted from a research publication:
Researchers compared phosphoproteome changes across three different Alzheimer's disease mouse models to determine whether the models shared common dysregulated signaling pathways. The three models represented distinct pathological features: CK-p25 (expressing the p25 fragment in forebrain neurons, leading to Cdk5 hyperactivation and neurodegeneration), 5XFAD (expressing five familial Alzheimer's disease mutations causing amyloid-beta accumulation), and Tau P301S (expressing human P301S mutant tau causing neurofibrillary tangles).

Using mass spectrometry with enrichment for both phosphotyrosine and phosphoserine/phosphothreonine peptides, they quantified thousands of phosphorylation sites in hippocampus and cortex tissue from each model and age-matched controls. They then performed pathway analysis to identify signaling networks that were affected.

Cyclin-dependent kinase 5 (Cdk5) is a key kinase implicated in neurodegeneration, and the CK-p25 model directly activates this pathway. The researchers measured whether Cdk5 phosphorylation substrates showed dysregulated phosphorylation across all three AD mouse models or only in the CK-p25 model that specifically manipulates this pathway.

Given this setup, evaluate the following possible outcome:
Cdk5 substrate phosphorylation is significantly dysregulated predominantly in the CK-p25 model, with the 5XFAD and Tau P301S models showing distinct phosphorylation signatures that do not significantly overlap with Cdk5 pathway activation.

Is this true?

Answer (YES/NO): NO